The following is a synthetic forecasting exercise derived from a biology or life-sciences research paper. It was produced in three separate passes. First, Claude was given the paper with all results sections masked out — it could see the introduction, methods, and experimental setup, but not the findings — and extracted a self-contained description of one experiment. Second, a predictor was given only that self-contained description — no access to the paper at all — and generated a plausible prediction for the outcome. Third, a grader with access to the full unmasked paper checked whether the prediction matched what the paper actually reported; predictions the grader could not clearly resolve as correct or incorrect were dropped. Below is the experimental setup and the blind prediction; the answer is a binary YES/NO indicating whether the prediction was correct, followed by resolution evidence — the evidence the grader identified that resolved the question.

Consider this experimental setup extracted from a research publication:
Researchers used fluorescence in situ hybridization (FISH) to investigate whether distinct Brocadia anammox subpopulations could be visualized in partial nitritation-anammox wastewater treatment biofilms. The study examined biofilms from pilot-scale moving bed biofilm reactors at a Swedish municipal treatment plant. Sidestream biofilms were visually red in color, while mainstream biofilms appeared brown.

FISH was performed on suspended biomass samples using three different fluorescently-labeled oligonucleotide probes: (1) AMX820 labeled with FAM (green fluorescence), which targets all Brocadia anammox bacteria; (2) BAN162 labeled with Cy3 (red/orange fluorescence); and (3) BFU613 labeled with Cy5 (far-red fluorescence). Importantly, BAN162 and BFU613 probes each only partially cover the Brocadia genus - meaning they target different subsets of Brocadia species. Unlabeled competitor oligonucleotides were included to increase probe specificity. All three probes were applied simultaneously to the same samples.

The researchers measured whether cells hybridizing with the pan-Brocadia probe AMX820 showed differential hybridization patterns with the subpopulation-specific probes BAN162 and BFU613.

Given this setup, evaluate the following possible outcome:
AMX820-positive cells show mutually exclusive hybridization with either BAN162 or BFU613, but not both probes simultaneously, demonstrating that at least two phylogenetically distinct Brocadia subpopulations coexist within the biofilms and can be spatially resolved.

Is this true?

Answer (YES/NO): NO